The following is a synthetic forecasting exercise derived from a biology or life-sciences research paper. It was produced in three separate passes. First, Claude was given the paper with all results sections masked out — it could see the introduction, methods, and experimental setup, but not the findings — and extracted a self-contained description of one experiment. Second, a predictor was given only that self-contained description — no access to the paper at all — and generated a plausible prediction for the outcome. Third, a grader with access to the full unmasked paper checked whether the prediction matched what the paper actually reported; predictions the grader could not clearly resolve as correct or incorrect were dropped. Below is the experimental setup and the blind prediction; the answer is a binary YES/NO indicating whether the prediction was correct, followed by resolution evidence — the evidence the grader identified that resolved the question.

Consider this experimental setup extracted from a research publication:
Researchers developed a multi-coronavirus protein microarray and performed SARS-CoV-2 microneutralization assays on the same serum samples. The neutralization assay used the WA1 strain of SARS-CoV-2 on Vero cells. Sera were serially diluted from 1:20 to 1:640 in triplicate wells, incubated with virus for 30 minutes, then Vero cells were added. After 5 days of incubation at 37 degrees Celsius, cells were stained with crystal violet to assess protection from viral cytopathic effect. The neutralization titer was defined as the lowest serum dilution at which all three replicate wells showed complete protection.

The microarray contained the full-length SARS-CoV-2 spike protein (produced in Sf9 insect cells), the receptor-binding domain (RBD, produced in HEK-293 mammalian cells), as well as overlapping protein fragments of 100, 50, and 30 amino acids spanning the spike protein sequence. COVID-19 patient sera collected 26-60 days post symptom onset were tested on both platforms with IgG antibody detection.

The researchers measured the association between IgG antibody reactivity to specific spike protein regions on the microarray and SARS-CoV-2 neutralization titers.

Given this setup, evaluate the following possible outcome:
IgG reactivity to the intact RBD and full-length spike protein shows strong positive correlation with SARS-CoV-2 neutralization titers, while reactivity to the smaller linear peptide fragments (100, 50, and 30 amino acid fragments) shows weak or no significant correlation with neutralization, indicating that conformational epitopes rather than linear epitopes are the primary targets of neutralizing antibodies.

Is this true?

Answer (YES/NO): NO